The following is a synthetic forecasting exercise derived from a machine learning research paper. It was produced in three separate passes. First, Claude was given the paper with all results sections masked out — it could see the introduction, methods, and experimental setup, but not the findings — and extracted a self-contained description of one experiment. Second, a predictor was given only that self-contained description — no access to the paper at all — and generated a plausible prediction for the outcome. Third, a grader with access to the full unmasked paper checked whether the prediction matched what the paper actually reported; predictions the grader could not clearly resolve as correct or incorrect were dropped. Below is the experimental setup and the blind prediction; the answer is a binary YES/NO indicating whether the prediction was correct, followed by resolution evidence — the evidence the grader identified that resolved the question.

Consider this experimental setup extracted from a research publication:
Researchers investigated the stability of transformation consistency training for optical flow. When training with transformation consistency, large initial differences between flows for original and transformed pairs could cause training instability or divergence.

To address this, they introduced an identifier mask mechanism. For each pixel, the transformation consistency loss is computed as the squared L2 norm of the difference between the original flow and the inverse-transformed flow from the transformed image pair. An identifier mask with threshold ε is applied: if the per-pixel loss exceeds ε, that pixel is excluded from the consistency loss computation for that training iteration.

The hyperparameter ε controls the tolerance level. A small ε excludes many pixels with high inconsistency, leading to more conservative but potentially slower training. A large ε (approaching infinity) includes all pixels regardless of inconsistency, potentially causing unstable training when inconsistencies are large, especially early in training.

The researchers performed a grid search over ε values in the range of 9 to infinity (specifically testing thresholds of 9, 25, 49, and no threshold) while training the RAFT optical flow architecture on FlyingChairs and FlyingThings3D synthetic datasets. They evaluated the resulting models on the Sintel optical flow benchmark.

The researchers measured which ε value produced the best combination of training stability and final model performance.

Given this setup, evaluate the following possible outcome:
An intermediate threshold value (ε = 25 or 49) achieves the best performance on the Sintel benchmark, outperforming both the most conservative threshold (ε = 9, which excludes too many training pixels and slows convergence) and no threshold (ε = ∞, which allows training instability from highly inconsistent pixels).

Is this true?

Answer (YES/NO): YES